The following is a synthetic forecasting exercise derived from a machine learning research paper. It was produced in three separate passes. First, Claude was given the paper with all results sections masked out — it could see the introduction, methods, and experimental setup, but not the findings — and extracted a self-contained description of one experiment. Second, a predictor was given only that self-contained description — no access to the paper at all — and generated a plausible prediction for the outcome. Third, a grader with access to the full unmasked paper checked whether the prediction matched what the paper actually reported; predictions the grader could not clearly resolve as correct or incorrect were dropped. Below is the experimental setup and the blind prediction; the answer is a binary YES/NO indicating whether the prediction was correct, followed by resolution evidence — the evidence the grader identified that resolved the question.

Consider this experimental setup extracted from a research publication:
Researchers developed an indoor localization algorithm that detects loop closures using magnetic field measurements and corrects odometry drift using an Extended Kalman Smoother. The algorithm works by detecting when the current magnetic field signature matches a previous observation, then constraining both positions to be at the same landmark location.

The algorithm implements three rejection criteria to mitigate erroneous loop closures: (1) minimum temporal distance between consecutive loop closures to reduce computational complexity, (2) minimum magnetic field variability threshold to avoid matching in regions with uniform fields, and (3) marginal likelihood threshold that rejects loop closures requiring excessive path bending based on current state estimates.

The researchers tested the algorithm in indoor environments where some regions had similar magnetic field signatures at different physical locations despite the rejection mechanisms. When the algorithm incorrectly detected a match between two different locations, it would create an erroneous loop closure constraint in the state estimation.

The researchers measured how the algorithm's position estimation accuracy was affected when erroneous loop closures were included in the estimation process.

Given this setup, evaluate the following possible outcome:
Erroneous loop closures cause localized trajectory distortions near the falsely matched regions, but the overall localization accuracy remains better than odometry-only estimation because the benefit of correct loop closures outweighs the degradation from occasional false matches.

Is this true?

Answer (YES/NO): NO